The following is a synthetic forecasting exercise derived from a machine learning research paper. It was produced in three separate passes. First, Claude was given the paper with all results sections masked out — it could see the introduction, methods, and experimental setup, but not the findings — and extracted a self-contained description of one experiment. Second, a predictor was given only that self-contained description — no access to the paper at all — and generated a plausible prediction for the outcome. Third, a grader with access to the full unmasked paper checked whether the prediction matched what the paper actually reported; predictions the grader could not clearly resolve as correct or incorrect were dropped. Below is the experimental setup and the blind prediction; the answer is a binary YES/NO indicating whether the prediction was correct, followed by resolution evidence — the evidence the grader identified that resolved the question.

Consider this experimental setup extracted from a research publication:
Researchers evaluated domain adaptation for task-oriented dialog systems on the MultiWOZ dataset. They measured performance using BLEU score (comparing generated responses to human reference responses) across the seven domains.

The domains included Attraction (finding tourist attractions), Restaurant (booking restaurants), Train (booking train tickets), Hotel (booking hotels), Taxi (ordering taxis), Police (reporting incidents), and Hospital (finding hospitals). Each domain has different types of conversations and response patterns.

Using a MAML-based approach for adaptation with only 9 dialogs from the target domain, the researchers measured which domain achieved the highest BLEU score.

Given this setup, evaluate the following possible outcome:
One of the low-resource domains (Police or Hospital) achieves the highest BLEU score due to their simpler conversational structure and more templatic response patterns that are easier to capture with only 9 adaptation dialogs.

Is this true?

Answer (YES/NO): YES